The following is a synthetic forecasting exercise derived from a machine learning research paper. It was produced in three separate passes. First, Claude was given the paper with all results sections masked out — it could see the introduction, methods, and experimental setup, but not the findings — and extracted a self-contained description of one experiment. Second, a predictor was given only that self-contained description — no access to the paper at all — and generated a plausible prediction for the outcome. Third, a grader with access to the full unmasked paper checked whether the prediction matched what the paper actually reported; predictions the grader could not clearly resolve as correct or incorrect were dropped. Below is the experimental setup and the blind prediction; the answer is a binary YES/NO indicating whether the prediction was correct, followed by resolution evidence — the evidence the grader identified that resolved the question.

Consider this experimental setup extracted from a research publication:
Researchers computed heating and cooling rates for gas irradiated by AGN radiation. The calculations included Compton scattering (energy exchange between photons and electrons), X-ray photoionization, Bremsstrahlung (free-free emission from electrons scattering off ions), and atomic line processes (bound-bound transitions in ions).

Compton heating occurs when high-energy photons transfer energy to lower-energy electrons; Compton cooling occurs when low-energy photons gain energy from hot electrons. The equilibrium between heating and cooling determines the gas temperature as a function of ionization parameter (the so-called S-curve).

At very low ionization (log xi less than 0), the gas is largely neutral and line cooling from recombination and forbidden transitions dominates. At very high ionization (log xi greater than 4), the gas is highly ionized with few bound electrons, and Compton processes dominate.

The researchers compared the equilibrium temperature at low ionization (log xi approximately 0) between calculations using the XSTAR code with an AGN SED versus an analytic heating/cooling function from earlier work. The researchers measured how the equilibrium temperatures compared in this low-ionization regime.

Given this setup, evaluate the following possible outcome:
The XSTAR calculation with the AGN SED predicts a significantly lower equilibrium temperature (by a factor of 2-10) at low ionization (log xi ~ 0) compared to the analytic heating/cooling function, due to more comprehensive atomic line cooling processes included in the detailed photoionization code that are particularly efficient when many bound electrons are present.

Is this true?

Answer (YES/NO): NO